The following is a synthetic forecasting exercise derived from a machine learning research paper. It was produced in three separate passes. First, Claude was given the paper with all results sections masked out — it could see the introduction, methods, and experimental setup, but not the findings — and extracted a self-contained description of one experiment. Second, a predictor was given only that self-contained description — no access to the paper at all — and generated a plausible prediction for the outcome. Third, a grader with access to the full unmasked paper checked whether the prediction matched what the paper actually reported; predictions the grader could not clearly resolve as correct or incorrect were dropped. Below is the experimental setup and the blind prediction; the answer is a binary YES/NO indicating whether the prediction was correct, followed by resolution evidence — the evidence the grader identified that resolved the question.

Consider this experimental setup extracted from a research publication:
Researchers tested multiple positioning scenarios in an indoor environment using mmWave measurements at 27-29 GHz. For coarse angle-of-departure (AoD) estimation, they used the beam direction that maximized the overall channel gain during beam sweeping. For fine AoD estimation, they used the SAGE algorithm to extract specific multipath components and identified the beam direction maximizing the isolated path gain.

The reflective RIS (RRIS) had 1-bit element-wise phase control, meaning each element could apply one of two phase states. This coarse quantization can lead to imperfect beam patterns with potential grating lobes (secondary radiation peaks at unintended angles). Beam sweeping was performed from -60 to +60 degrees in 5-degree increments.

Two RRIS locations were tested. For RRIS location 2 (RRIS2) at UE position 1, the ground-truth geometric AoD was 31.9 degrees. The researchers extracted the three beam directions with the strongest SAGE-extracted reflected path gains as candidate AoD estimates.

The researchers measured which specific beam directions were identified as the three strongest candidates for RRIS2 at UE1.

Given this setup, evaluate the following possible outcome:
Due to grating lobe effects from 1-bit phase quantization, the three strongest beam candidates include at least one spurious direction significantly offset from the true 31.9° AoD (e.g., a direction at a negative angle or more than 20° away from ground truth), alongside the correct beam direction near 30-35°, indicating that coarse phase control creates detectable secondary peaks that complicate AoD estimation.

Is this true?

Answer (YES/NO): YES